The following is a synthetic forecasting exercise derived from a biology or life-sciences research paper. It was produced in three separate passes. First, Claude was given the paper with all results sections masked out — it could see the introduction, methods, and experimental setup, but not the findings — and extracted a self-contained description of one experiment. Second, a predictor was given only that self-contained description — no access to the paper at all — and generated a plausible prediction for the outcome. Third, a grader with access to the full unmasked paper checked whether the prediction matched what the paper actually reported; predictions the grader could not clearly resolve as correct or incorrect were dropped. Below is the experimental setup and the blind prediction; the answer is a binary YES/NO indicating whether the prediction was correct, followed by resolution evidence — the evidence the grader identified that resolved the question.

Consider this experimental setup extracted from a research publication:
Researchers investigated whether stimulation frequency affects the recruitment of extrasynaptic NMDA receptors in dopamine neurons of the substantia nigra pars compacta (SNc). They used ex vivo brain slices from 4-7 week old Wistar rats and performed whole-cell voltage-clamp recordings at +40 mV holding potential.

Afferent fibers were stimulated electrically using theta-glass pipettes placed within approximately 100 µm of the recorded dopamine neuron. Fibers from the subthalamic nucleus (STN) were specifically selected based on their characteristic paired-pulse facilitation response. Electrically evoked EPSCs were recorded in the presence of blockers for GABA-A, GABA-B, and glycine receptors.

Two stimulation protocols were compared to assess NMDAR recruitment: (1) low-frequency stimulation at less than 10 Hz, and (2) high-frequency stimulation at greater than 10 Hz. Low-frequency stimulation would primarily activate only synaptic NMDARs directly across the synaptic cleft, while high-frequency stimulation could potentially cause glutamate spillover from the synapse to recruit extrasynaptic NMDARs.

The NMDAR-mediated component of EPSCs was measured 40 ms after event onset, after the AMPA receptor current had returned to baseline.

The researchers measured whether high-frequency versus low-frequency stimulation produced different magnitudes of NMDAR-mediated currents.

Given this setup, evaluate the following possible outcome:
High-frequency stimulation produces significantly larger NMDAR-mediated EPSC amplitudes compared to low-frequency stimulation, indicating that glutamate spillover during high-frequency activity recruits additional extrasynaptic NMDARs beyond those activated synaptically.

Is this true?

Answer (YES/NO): YES